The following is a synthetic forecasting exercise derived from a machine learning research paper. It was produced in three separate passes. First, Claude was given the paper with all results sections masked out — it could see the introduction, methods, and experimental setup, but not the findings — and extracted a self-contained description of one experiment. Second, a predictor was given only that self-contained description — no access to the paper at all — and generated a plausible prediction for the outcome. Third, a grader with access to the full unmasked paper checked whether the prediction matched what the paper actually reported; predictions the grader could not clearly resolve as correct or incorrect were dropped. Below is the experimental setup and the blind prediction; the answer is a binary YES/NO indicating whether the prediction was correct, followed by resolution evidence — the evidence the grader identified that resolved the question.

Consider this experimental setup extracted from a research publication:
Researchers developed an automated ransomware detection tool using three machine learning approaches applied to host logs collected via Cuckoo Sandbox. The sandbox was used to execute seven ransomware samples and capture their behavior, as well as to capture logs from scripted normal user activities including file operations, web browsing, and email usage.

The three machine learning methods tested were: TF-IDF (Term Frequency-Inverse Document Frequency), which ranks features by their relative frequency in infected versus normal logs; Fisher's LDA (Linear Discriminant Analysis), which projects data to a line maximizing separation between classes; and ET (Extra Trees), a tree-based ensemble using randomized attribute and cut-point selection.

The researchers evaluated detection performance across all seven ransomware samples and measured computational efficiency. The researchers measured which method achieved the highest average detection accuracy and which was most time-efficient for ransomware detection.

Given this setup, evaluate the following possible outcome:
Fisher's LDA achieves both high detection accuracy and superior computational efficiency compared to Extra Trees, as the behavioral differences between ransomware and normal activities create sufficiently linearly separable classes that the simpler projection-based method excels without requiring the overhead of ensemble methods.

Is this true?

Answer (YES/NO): NO